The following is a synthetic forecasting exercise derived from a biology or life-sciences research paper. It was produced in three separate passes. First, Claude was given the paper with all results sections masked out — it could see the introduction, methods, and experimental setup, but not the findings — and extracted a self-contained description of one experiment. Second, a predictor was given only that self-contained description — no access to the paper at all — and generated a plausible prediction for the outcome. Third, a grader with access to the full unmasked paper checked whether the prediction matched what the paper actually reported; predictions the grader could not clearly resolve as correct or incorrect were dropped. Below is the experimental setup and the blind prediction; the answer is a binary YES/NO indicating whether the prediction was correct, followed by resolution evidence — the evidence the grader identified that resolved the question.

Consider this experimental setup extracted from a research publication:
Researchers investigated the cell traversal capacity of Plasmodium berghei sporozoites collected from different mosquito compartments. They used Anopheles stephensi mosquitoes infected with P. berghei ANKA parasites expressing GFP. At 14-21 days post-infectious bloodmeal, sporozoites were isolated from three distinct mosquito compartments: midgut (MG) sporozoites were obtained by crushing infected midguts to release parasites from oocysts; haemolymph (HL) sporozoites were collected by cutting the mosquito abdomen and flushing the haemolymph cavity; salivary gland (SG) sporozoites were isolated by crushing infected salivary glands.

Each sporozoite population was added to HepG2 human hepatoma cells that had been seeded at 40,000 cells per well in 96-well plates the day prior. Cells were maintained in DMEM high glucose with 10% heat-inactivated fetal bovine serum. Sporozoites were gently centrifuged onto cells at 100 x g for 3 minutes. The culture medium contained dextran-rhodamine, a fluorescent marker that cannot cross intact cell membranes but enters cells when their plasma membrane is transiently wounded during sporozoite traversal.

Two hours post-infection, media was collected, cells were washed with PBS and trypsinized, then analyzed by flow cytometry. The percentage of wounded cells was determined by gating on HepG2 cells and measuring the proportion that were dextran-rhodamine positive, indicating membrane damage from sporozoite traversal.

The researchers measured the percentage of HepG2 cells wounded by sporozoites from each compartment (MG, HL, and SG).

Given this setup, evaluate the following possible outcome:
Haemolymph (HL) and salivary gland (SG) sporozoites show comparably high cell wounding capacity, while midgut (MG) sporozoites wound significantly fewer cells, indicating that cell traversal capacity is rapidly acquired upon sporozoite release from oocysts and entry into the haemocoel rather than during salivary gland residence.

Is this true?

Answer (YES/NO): NO